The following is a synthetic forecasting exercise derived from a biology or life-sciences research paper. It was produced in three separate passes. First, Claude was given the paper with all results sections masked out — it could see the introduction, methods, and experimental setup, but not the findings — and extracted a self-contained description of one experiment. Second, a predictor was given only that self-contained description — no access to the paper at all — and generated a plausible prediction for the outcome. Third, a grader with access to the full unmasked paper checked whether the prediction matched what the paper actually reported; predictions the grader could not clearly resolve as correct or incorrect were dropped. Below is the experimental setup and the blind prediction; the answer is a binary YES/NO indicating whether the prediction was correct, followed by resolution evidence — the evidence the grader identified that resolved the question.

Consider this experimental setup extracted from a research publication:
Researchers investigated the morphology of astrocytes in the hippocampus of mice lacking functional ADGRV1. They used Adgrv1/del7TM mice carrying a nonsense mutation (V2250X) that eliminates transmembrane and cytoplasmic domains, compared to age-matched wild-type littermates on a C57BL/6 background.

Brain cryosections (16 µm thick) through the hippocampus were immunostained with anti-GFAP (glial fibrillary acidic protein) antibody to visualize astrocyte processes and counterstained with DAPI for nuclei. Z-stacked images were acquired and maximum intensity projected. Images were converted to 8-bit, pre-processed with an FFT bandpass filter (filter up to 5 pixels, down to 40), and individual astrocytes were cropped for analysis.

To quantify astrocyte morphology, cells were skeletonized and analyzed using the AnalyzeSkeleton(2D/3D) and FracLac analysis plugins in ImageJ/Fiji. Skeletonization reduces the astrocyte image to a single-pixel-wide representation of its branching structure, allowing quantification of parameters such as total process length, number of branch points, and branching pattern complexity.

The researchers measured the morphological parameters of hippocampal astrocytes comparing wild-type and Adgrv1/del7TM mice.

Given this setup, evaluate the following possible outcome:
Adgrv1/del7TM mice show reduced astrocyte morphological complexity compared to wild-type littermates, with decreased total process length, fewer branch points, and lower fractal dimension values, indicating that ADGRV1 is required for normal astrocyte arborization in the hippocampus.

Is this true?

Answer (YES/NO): NO